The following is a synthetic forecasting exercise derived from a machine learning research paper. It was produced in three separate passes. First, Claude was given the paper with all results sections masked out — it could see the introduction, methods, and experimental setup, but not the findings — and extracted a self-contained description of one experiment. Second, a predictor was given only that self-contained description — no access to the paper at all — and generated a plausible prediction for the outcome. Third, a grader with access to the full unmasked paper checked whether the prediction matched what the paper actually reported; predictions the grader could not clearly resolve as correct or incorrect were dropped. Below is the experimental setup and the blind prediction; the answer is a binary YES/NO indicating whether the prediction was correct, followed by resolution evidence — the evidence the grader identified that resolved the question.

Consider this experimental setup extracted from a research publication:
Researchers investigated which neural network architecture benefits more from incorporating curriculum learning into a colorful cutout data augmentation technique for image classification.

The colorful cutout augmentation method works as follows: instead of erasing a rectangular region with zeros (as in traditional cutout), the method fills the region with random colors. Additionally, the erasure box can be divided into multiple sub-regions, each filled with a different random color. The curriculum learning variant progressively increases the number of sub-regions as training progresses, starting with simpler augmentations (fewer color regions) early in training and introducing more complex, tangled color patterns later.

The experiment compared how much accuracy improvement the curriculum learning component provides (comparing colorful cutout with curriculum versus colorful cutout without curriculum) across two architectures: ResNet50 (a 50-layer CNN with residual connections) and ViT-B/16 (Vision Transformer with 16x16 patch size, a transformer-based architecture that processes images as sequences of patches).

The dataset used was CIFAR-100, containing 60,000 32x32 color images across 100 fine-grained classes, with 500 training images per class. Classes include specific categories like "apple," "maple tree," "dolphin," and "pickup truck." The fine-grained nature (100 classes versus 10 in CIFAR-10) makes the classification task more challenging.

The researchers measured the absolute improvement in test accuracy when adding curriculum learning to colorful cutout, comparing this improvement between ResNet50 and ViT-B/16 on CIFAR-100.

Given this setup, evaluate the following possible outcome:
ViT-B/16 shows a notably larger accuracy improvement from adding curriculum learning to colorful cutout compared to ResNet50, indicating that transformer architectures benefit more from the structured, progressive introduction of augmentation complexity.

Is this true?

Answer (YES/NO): NO